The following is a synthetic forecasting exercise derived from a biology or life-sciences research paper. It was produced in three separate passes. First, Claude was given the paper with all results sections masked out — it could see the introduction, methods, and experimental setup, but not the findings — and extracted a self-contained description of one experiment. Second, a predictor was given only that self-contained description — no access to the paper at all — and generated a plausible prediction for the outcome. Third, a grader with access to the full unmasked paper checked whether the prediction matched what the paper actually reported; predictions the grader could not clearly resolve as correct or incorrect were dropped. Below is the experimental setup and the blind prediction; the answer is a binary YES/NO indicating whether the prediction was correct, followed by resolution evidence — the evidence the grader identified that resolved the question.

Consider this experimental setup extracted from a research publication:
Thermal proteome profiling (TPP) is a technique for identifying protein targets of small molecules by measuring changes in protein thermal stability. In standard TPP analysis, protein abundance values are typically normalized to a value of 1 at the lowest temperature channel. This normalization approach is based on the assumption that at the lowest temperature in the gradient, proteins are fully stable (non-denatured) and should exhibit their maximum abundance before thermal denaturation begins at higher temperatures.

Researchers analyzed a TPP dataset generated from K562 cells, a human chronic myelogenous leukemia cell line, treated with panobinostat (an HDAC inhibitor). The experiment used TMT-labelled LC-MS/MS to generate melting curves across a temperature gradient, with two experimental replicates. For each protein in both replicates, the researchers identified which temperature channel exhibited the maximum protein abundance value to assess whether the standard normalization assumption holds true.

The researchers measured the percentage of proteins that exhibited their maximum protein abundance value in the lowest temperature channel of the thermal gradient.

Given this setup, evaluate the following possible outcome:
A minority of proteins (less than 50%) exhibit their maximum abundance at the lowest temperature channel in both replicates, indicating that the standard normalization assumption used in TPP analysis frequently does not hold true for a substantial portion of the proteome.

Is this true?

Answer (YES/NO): YES